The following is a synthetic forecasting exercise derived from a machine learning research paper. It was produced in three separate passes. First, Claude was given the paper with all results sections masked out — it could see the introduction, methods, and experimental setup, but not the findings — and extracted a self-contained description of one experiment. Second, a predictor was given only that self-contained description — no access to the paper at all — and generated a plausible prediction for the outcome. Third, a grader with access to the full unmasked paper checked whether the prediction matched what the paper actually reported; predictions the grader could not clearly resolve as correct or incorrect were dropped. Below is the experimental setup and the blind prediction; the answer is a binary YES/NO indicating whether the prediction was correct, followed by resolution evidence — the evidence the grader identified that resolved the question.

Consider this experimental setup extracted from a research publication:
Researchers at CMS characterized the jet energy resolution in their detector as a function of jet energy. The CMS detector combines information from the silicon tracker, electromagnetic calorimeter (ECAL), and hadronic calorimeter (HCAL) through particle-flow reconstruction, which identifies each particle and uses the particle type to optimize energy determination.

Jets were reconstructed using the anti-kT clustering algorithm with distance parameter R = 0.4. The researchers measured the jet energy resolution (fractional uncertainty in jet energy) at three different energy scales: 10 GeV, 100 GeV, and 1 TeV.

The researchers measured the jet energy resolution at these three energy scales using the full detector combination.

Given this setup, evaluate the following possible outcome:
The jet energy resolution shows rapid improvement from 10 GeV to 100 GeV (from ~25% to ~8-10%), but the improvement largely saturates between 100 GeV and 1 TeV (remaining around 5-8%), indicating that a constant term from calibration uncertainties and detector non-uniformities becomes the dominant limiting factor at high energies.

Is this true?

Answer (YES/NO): NO